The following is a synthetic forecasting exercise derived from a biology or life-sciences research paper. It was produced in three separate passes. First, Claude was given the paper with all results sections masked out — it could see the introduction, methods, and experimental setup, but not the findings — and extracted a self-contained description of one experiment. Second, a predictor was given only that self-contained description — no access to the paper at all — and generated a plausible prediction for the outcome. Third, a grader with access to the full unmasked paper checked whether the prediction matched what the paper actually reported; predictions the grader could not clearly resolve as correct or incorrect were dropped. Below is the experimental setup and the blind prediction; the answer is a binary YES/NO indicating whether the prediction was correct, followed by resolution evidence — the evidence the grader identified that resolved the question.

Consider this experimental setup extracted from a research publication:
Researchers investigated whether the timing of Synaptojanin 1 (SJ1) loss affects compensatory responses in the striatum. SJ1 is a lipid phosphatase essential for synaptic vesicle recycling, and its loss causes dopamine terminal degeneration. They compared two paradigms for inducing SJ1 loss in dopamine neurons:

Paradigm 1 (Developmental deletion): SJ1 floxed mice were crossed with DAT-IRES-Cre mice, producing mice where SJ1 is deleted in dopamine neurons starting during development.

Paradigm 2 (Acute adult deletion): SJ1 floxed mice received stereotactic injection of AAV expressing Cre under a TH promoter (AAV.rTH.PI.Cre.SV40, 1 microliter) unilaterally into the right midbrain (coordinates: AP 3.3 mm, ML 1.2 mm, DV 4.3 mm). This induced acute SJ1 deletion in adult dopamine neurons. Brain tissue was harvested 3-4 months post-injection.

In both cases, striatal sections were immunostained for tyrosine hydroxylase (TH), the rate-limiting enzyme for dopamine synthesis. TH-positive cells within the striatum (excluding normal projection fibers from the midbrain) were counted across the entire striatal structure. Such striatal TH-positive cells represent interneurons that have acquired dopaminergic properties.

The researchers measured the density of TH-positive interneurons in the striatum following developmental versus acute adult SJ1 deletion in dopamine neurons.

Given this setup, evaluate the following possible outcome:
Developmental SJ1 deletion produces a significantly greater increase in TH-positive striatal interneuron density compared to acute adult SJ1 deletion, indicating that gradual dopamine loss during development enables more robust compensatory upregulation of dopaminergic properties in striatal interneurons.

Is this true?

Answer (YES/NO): YES